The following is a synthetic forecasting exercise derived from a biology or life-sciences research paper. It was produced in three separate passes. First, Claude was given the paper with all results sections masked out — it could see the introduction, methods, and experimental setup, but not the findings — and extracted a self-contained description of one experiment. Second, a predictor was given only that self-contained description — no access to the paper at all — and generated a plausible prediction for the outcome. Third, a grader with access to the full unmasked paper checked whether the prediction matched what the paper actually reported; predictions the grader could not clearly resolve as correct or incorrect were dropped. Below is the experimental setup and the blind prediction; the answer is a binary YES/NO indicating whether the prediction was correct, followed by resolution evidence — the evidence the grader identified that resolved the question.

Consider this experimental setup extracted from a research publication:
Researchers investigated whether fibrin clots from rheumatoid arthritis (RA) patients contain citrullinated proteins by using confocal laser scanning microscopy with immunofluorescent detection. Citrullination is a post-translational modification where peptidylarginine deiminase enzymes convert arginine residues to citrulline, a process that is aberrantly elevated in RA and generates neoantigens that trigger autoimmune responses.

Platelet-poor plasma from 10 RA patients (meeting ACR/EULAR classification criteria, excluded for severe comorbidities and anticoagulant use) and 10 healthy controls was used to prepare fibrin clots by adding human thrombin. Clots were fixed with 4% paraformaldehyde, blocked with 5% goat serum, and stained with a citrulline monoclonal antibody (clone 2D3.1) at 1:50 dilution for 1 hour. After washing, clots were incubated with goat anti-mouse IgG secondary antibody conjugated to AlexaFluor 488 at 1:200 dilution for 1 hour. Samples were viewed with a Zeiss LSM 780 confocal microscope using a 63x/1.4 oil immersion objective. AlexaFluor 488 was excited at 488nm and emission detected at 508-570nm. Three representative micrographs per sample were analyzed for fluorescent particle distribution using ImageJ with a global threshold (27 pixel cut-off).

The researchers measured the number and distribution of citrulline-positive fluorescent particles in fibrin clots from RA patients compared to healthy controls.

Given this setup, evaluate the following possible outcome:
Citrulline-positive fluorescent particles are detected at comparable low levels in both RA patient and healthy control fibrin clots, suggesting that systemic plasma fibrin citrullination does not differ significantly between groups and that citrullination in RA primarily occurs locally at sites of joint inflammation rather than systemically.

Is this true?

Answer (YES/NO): NO